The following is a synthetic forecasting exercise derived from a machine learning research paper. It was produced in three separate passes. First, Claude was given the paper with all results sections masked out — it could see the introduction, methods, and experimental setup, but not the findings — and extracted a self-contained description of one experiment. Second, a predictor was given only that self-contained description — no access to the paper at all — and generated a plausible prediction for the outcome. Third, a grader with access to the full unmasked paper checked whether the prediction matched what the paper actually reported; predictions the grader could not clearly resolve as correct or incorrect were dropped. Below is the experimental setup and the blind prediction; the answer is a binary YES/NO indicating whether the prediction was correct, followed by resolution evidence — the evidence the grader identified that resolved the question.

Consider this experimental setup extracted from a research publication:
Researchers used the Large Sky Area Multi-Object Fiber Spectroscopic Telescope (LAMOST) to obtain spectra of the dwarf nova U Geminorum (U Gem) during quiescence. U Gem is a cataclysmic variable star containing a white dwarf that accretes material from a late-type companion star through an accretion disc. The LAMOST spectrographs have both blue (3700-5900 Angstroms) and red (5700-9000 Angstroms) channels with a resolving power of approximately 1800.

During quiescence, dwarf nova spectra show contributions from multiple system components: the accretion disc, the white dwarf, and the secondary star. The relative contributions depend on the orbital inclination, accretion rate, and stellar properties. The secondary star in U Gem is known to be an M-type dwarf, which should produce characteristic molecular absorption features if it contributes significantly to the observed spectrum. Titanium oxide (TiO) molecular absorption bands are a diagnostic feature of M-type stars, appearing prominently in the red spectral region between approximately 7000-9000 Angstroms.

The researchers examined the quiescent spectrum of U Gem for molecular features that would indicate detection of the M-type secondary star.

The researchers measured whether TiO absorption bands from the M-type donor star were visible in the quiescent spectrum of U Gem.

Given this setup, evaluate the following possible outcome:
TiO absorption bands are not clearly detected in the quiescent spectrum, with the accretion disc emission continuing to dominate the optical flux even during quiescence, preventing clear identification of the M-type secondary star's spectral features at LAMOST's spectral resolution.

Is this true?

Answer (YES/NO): NO